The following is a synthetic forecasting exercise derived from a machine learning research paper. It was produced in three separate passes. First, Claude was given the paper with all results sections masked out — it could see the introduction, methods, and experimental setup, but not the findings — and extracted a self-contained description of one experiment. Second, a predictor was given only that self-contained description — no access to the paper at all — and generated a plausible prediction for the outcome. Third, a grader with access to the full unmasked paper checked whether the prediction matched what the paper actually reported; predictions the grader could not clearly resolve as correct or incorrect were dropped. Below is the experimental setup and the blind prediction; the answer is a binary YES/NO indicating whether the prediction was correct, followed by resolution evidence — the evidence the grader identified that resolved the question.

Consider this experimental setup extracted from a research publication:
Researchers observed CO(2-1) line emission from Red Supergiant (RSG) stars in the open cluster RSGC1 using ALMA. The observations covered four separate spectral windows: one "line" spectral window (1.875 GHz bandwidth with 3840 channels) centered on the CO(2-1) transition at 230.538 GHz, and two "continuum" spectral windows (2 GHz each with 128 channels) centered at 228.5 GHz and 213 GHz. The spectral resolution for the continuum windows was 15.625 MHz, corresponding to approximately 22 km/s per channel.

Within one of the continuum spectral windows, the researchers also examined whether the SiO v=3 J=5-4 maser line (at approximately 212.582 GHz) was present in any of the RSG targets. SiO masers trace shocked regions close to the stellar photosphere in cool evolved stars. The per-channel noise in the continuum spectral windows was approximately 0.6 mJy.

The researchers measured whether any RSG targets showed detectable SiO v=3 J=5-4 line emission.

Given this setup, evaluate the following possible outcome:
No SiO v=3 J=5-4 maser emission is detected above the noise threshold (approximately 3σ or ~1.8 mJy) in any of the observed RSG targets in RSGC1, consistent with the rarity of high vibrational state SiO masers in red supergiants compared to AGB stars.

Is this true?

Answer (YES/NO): NO